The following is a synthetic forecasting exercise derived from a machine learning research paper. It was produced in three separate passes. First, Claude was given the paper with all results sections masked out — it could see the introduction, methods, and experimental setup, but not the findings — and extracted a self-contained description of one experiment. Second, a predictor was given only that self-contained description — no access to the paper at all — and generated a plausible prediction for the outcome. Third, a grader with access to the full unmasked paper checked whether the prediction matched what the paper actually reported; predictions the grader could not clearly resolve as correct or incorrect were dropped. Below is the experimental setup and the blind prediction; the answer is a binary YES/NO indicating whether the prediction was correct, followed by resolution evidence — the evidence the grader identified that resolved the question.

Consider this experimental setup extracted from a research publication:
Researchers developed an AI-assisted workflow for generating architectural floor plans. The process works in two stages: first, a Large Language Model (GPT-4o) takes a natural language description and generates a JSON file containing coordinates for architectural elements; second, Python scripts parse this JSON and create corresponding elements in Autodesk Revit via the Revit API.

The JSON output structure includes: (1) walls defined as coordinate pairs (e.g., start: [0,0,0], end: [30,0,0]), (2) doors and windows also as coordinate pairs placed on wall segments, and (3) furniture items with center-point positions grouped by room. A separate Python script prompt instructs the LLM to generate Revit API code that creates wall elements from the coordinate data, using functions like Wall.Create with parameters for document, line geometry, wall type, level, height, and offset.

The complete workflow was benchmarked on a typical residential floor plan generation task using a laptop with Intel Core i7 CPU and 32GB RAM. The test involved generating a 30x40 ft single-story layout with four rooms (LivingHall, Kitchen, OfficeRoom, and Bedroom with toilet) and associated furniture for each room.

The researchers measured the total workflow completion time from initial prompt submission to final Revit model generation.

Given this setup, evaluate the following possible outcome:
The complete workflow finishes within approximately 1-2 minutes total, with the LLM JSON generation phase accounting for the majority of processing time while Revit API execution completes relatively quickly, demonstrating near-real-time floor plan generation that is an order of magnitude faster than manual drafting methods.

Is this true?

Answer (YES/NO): NO